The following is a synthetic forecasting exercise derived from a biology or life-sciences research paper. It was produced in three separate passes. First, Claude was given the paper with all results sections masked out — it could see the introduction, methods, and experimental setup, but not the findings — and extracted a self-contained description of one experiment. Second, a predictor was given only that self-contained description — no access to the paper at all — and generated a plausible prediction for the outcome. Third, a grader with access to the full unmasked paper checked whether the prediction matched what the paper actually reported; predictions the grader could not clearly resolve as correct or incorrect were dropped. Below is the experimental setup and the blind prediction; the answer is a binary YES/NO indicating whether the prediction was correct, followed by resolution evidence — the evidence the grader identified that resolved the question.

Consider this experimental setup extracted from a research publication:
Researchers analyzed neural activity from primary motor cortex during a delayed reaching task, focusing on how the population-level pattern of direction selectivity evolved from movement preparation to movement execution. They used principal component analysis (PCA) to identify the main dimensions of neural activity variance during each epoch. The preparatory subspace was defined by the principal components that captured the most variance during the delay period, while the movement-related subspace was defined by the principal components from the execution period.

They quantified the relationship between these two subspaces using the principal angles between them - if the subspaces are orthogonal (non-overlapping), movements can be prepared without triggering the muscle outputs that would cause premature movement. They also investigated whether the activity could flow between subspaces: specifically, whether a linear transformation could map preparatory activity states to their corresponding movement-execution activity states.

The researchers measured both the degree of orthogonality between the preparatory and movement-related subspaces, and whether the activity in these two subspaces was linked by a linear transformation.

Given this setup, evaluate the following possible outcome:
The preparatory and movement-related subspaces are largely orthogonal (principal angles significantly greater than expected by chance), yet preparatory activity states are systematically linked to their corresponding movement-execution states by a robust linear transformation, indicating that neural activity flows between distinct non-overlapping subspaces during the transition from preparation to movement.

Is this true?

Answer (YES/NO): YES